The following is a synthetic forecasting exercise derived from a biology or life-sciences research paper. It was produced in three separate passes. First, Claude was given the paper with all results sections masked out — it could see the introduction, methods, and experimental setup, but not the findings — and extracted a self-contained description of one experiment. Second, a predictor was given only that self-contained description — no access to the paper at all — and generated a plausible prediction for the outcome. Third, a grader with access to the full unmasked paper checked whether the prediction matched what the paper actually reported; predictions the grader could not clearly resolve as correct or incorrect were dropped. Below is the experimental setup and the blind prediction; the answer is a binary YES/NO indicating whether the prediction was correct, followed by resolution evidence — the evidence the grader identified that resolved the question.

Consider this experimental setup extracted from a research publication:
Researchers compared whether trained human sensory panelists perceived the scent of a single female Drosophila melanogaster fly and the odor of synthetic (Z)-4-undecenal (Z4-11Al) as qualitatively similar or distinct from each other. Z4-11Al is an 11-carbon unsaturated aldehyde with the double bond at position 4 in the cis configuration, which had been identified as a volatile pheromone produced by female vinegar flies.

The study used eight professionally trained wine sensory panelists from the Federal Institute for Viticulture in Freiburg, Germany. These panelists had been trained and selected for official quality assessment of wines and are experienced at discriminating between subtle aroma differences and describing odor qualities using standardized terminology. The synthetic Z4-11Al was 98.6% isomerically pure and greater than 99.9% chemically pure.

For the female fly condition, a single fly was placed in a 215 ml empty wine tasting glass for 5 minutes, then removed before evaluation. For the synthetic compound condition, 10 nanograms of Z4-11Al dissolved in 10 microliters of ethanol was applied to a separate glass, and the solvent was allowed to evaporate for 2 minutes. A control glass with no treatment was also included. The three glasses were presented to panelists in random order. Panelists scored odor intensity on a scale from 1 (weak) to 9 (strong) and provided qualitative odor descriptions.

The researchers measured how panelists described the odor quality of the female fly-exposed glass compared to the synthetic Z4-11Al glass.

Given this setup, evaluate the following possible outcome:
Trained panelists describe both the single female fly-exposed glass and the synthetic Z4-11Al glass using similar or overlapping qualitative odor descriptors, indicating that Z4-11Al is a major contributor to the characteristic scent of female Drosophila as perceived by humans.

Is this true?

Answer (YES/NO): YES